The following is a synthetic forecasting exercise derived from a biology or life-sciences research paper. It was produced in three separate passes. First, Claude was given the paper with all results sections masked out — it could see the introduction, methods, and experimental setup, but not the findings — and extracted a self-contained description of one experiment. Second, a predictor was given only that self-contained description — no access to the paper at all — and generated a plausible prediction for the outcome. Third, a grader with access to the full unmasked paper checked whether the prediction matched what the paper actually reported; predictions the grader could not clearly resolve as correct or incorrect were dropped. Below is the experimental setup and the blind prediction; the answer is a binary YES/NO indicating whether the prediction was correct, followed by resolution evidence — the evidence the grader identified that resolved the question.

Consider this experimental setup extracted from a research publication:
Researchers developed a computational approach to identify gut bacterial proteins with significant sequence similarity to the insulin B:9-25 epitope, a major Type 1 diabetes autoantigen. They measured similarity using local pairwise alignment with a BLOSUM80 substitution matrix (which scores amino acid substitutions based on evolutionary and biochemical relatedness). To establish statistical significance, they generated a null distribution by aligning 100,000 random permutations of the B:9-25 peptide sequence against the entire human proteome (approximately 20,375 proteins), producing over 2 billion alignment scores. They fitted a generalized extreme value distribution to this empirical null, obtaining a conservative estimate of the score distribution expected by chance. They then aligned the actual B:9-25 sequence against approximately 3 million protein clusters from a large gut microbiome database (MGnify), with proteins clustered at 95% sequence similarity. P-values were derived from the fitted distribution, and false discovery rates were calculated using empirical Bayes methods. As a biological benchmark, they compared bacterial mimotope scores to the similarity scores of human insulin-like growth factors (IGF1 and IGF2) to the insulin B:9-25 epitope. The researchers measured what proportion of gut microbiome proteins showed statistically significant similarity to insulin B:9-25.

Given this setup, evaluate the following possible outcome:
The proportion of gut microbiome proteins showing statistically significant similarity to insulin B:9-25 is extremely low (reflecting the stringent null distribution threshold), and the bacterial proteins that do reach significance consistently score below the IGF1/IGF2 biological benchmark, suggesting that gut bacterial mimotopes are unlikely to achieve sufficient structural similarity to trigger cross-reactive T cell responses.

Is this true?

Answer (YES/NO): NO